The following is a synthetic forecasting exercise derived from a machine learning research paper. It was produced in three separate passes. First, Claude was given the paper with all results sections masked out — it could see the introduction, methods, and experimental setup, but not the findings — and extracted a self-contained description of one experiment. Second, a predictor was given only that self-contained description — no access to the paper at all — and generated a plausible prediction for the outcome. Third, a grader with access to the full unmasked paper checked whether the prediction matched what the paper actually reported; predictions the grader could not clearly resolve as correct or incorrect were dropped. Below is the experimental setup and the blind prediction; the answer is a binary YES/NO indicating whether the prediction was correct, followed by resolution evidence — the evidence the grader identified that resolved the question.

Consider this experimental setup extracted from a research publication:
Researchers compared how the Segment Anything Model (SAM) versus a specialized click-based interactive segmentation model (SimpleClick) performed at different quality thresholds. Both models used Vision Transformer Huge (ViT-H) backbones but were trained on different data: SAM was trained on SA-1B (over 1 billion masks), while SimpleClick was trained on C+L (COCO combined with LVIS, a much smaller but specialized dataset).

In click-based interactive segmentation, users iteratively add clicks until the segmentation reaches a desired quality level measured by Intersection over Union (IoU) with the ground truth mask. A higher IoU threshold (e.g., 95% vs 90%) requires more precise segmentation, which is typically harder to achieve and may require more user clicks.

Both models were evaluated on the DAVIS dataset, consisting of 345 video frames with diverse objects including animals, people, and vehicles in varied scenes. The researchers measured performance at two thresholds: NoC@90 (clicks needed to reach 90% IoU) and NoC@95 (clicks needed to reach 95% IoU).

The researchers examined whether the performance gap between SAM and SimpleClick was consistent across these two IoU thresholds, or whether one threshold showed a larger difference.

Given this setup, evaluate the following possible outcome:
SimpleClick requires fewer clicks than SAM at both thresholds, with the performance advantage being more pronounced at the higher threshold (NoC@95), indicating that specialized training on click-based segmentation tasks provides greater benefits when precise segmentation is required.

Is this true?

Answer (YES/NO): YES